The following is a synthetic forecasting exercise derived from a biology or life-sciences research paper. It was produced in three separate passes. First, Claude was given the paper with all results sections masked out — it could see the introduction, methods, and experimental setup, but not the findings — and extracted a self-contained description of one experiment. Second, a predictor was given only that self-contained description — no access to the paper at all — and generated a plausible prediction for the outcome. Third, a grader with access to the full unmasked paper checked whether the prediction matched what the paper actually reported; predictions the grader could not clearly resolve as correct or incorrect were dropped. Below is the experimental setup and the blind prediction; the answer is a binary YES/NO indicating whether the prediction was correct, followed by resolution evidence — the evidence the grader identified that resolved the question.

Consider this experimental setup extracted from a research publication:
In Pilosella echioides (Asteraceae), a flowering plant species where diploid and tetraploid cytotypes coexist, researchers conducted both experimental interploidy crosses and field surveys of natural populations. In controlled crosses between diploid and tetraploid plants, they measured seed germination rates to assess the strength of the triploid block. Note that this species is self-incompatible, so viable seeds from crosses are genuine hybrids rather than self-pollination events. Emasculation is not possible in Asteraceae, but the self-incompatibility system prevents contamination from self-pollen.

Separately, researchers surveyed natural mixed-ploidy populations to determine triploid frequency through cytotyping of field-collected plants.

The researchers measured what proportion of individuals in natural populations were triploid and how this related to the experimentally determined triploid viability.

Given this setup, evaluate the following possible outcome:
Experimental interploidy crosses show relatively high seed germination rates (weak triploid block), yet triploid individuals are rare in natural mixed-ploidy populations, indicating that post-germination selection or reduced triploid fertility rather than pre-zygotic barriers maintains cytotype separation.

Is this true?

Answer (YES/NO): NO